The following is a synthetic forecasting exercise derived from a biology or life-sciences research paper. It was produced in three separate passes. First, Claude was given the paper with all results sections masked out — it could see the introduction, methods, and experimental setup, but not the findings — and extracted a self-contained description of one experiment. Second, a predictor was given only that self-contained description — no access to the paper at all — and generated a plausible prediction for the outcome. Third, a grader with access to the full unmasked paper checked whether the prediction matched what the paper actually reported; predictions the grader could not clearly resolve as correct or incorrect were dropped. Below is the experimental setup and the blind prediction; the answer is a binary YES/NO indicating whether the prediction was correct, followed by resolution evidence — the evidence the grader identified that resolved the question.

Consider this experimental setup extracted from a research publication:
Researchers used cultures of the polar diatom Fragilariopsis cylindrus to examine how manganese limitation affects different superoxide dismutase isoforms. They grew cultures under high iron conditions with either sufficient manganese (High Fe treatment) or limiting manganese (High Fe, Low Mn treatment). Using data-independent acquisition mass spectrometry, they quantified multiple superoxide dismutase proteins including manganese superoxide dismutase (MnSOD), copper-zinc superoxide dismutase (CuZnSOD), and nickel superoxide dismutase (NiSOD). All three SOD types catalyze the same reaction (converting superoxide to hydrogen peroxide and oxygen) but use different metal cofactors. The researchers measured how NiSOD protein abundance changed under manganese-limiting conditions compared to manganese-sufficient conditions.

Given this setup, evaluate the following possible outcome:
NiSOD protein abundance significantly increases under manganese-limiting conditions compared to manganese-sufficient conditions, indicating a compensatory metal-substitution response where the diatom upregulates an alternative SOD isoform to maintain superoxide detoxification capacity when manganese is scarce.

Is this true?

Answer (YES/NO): YES